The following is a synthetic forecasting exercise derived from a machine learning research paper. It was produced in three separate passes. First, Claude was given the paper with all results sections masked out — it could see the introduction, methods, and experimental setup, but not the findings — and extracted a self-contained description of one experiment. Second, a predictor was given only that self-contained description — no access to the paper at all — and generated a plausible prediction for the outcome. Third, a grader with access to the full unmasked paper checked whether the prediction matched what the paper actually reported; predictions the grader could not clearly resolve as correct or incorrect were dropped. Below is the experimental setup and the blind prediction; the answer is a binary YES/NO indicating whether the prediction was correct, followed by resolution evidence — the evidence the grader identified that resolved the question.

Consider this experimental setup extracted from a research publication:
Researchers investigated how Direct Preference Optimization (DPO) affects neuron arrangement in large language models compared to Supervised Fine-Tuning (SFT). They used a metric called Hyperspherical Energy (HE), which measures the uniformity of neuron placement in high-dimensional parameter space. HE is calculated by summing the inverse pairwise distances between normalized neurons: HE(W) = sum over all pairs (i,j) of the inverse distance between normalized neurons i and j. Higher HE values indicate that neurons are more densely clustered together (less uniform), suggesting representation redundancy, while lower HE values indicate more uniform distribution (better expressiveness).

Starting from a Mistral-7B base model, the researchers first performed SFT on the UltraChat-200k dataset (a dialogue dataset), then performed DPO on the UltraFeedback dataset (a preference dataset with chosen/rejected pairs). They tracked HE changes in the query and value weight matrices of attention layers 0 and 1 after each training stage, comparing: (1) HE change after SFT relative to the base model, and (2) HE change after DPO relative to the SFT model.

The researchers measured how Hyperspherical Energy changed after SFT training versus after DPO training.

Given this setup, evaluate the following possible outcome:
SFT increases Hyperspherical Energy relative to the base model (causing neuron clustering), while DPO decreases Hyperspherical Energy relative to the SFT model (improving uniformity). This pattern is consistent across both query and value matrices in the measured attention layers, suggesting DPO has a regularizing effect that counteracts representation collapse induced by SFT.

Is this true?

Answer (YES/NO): NO